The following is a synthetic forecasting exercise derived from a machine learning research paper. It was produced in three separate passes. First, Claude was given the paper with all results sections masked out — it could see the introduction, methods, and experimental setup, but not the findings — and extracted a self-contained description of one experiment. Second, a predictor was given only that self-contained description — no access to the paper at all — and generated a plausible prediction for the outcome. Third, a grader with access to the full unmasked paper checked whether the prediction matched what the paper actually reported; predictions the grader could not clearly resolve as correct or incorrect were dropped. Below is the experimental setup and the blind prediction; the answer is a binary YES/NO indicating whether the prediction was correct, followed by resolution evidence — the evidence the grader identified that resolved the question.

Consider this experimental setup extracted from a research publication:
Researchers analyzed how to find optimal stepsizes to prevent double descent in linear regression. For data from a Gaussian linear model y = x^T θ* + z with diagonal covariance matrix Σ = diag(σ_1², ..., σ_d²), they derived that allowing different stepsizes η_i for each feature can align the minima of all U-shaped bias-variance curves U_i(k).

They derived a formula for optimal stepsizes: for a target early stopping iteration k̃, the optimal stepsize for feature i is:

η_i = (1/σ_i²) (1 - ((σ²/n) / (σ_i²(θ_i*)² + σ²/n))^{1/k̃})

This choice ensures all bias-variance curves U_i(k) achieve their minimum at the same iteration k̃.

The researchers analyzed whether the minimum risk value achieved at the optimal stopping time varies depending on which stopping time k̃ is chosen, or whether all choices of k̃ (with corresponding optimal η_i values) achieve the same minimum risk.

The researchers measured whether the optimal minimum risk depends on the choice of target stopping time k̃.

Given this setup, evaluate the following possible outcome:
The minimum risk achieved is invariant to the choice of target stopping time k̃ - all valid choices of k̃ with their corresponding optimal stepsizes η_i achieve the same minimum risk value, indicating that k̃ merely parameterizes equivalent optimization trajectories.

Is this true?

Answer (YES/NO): YES